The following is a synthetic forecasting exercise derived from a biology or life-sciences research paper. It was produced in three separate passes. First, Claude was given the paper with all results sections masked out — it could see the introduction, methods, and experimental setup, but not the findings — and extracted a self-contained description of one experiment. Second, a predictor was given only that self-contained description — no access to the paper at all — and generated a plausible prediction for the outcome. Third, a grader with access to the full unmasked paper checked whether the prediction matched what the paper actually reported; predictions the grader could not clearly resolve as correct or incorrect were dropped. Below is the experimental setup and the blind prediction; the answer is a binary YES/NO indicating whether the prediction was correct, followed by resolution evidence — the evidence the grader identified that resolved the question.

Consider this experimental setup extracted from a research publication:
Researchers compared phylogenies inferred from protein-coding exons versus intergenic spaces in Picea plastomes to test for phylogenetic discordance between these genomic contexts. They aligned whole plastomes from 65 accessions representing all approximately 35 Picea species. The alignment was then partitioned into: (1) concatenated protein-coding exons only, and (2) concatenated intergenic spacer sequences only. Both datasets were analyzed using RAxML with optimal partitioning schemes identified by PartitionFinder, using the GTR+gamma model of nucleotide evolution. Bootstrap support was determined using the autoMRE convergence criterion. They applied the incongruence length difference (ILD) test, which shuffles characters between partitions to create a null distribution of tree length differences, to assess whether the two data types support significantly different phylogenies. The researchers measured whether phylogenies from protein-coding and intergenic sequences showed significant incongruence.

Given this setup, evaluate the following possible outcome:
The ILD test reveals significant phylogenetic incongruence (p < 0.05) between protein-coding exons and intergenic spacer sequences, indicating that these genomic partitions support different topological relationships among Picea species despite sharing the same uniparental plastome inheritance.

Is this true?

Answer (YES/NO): NO